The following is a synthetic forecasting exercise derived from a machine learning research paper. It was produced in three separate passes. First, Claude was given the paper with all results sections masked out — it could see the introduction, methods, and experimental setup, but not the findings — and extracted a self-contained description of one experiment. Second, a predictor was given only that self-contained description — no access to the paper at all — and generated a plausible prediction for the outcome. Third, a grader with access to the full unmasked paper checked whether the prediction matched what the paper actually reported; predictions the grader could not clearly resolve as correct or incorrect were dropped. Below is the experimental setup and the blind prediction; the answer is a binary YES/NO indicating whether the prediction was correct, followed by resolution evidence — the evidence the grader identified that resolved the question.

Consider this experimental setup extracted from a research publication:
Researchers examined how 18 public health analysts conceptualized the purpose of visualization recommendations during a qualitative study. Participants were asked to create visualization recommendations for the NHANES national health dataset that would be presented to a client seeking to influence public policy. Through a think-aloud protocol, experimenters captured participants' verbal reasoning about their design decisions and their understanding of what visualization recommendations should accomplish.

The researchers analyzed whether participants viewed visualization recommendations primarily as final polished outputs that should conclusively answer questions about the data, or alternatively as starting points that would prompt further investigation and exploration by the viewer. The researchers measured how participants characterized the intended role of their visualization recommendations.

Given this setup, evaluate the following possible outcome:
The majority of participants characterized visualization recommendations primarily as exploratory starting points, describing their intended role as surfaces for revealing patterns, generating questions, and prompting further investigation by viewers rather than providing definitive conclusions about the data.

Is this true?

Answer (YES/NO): NO